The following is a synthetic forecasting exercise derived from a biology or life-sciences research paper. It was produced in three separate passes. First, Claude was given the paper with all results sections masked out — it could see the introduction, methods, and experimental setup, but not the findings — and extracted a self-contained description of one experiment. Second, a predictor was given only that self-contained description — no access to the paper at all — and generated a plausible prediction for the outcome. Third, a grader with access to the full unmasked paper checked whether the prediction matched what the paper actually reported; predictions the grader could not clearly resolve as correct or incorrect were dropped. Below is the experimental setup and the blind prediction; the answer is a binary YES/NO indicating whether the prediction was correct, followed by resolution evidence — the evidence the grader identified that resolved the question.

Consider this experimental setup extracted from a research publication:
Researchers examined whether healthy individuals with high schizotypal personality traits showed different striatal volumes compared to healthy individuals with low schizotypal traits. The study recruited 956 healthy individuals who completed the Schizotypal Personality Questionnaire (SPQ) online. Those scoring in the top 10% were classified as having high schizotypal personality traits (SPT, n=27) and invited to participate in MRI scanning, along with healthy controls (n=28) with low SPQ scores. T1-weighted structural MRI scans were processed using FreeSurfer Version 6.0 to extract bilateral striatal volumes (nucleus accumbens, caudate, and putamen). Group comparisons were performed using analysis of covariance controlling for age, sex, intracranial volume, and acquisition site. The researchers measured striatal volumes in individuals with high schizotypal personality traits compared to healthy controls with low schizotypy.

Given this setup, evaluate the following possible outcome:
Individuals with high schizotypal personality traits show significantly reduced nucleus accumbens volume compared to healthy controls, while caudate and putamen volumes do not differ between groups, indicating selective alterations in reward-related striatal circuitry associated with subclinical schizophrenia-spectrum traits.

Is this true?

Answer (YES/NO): NO